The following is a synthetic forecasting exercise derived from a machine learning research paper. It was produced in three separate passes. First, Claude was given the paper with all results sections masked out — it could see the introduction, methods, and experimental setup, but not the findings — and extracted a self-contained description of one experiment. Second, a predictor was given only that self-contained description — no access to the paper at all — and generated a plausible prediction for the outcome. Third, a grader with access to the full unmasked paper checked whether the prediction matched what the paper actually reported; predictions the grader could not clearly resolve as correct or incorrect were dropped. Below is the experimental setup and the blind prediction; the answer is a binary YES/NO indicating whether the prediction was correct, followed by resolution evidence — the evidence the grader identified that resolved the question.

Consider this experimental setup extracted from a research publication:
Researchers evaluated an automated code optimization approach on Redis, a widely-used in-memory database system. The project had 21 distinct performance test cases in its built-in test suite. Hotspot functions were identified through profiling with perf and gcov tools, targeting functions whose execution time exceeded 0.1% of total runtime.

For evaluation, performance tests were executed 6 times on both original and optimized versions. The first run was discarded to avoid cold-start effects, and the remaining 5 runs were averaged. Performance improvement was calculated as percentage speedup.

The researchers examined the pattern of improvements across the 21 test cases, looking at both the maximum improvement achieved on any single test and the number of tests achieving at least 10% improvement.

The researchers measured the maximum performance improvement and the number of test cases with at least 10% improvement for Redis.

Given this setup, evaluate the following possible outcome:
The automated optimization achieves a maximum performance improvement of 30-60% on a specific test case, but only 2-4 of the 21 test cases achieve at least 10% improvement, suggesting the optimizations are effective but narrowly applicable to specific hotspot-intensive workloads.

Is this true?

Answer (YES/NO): NO